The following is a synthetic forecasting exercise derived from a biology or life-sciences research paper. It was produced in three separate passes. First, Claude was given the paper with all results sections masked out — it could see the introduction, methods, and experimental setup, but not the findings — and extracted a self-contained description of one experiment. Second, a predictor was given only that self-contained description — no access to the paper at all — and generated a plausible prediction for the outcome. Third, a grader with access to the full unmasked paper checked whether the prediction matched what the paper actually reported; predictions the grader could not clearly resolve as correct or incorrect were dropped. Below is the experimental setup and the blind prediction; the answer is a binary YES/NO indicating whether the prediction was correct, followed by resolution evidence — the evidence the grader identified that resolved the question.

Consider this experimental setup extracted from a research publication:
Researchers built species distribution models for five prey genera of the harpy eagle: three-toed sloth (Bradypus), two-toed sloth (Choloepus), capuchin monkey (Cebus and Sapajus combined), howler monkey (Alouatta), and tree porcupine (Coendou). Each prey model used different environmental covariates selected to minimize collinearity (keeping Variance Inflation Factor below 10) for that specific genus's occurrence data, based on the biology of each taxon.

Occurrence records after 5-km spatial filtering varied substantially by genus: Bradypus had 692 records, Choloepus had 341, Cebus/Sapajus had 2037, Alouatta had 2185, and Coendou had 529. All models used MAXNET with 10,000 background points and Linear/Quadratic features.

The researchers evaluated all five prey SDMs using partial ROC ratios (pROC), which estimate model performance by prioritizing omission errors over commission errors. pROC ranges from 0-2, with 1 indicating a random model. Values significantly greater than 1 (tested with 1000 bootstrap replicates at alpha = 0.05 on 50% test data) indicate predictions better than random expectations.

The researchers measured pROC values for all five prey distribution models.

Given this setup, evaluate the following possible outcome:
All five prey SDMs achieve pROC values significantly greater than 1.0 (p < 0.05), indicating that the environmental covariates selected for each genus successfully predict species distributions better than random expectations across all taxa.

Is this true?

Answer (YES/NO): YES